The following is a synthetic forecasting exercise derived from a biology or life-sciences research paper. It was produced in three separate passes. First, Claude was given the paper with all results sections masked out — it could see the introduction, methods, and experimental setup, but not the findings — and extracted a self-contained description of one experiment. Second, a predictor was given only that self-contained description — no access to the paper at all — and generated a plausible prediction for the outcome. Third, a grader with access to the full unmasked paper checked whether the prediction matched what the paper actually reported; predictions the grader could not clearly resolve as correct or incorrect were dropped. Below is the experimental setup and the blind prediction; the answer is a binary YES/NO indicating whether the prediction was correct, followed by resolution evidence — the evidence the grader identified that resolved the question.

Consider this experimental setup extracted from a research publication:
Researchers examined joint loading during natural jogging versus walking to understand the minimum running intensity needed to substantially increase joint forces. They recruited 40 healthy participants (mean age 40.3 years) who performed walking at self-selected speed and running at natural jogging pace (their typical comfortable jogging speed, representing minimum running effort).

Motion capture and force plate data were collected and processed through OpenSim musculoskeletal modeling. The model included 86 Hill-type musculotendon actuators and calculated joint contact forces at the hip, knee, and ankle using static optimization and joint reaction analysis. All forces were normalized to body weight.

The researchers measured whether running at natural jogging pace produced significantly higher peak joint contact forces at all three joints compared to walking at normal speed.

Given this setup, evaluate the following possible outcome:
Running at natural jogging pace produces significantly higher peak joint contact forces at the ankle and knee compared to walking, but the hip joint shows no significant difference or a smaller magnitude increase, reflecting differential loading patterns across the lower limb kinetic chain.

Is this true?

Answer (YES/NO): NO